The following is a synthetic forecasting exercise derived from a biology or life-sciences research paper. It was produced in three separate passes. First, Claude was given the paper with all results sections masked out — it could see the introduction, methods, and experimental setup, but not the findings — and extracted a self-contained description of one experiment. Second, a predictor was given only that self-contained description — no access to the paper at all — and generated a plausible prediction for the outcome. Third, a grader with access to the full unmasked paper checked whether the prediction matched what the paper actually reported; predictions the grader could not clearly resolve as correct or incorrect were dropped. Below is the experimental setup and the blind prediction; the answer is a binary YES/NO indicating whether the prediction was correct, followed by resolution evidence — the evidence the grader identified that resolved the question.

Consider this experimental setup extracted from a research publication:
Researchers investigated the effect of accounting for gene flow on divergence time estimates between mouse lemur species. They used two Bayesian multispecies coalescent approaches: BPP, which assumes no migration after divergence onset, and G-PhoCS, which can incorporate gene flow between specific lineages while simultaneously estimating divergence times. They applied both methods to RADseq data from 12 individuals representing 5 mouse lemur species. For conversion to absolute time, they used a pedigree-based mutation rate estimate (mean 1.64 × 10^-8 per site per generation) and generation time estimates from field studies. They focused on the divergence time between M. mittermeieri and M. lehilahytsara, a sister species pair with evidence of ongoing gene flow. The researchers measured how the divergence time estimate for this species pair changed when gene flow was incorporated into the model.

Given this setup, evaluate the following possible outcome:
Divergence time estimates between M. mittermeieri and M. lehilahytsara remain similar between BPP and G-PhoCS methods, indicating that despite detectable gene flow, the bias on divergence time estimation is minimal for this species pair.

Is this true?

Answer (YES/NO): NO